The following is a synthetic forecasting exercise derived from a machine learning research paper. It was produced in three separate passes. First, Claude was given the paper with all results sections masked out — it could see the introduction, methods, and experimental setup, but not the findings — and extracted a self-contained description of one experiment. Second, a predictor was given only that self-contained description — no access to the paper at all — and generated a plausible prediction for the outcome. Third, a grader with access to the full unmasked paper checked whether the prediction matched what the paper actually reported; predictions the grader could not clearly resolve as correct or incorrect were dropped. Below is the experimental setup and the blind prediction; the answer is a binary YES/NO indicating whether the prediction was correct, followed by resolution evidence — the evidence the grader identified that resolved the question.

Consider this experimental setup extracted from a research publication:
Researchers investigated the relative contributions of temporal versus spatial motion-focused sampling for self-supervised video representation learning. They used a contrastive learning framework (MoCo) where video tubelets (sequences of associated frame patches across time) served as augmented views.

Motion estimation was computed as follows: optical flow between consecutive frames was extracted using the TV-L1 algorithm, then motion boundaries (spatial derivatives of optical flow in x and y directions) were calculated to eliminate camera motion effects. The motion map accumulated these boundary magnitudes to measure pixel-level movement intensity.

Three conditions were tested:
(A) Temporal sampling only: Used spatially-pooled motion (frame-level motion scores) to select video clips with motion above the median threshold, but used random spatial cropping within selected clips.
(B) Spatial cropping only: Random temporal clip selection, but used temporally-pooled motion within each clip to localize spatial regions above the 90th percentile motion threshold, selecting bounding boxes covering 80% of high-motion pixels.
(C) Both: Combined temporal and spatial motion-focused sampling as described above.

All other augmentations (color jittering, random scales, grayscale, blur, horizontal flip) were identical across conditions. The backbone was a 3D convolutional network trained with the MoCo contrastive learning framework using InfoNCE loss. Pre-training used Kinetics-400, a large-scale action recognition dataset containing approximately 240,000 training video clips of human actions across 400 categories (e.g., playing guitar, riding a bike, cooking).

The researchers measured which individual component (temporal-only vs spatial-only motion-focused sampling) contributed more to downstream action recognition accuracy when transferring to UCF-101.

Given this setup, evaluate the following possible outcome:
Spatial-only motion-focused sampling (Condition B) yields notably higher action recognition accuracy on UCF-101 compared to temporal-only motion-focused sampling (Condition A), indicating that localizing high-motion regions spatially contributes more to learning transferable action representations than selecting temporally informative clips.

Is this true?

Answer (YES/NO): YES